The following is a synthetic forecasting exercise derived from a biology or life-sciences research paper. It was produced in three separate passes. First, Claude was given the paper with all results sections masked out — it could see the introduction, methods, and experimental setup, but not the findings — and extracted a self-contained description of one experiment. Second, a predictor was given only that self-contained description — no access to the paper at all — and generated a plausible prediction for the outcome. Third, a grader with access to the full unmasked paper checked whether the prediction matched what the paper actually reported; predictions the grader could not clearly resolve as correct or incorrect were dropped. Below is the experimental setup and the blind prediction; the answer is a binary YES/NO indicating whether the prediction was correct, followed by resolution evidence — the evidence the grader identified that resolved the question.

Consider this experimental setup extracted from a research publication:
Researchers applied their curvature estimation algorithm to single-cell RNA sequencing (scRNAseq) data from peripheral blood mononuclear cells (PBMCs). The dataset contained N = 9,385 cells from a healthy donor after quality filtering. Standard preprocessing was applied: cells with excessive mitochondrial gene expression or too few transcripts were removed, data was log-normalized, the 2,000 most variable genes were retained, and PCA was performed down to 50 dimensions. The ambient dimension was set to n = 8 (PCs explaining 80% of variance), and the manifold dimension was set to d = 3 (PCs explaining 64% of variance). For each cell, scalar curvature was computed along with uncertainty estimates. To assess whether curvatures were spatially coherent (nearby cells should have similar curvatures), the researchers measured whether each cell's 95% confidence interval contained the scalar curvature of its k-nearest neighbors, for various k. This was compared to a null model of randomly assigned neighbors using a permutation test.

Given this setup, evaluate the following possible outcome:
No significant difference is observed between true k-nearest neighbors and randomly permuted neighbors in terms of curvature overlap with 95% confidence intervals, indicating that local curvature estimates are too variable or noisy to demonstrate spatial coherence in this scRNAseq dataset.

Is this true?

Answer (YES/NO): NO